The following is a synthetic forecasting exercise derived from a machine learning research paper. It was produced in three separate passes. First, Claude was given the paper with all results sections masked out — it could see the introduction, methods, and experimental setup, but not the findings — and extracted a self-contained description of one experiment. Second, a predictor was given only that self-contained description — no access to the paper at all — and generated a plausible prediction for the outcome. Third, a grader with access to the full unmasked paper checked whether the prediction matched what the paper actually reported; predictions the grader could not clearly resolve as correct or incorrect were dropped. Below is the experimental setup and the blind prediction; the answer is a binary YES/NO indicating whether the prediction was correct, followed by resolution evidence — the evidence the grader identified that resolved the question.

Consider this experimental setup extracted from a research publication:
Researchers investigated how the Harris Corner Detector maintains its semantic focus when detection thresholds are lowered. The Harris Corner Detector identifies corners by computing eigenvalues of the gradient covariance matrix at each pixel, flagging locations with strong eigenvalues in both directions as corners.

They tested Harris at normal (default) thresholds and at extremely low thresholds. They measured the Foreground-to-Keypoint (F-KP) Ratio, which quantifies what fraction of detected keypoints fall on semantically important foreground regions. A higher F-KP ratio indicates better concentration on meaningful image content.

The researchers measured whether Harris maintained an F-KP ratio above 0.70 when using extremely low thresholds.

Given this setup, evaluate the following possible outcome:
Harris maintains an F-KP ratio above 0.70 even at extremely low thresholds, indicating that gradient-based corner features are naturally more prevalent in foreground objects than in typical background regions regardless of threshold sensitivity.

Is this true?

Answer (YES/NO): YES